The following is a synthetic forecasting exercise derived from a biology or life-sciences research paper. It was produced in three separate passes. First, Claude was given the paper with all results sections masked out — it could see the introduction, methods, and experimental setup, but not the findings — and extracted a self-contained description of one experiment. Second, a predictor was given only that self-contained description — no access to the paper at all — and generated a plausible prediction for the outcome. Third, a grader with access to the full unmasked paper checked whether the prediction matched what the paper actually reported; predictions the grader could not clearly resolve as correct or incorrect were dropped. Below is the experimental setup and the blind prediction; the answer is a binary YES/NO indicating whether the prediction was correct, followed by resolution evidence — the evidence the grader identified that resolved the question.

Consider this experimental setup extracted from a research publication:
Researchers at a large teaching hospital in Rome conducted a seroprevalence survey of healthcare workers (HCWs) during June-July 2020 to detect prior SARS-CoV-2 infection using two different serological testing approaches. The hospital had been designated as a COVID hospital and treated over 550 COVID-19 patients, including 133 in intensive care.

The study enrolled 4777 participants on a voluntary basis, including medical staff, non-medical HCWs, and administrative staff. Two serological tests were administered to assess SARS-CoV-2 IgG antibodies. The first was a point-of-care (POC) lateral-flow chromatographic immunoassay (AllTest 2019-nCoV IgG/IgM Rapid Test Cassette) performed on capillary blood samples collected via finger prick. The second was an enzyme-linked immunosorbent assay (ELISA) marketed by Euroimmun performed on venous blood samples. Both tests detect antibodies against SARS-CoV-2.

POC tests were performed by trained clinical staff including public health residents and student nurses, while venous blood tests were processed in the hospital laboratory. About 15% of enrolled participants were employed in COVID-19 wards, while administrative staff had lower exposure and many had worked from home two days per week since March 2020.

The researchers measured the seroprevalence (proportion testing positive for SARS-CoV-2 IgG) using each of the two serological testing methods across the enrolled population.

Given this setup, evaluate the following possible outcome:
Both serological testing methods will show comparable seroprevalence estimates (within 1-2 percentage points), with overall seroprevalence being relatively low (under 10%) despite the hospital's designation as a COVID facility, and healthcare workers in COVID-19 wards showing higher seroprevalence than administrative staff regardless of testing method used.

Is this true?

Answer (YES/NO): NO